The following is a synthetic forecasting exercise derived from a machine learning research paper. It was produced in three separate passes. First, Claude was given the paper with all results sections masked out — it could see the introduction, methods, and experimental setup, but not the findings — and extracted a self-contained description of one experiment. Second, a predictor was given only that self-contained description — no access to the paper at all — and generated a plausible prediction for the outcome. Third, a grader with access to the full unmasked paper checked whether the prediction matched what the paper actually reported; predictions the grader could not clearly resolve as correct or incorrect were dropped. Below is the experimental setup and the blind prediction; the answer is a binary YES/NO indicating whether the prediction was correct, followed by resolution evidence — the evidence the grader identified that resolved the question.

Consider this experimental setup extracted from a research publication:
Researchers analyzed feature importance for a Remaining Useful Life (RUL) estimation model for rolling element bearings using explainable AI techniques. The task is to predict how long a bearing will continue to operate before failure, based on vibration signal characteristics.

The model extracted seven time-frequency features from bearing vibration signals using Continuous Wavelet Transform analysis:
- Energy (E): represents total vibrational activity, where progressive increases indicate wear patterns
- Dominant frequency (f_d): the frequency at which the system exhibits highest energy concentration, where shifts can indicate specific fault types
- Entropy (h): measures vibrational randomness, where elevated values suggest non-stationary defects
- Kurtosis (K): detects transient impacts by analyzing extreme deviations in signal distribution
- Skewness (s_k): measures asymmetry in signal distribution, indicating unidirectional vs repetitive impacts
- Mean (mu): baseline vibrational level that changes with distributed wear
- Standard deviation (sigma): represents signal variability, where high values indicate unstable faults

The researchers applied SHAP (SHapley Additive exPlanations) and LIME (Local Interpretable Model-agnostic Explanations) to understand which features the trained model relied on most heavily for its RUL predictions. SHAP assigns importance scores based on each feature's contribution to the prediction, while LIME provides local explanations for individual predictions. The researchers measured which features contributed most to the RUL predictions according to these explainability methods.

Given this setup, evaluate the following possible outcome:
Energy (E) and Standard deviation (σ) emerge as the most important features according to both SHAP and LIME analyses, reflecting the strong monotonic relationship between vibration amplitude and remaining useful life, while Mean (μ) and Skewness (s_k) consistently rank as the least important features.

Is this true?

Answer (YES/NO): NO